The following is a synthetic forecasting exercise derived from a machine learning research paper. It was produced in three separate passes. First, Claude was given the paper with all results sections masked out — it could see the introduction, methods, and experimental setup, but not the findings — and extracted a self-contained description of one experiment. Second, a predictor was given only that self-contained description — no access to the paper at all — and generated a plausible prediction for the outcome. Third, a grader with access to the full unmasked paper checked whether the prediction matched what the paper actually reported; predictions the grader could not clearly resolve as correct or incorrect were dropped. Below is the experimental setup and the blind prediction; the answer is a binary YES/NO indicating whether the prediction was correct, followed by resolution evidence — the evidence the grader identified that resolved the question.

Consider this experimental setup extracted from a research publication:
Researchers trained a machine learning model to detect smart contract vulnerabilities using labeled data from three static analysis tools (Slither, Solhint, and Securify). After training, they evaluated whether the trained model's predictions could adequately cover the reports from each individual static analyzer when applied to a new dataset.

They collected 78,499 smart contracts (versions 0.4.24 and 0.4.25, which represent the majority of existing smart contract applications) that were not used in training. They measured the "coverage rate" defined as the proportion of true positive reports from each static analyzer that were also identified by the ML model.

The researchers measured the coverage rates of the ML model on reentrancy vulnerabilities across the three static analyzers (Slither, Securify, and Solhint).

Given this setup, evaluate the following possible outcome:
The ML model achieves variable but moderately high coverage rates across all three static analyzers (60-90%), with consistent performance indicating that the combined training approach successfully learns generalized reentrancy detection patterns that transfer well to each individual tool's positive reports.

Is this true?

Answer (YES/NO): YES